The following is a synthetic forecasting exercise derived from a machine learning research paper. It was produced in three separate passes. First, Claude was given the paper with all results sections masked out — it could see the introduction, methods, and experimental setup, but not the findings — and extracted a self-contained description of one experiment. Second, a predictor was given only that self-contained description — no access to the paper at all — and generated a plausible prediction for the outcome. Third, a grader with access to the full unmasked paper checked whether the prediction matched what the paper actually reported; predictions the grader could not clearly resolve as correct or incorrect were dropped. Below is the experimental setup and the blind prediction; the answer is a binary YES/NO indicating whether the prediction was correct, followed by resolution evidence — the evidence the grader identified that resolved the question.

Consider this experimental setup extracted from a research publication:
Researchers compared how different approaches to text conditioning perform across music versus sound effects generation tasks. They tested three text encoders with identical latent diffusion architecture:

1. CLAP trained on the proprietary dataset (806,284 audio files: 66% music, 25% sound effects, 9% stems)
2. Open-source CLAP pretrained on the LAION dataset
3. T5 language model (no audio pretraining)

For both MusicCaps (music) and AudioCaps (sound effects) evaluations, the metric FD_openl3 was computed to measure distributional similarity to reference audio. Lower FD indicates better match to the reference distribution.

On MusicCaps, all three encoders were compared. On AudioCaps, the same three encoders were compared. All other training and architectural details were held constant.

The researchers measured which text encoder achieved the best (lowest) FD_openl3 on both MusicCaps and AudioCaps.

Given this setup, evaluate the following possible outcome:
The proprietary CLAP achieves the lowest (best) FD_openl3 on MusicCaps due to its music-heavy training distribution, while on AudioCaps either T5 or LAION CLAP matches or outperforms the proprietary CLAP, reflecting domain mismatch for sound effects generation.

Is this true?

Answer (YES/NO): NO